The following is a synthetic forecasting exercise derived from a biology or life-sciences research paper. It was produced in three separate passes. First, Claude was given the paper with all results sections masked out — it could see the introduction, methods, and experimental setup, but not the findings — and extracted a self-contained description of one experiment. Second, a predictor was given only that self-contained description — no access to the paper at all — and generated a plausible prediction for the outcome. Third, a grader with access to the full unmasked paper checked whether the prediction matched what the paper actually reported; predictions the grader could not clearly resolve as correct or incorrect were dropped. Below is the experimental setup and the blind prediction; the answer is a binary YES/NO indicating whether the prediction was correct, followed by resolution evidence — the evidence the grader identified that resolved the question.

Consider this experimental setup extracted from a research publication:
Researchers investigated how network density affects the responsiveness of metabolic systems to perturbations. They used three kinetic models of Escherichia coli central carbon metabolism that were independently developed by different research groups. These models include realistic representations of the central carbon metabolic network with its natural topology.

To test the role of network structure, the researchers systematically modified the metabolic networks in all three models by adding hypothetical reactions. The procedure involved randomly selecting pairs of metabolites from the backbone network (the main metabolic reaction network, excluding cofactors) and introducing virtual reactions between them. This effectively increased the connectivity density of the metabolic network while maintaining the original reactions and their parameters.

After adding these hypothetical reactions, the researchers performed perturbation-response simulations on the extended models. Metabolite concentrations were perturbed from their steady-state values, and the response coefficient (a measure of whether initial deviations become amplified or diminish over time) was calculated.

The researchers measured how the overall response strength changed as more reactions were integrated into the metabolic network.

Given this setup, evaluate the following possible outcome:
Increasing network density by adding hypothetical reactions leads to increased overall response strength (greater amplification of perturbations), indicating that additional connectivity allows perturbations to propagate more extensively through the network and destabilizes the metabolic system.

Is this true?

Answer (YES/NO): NO